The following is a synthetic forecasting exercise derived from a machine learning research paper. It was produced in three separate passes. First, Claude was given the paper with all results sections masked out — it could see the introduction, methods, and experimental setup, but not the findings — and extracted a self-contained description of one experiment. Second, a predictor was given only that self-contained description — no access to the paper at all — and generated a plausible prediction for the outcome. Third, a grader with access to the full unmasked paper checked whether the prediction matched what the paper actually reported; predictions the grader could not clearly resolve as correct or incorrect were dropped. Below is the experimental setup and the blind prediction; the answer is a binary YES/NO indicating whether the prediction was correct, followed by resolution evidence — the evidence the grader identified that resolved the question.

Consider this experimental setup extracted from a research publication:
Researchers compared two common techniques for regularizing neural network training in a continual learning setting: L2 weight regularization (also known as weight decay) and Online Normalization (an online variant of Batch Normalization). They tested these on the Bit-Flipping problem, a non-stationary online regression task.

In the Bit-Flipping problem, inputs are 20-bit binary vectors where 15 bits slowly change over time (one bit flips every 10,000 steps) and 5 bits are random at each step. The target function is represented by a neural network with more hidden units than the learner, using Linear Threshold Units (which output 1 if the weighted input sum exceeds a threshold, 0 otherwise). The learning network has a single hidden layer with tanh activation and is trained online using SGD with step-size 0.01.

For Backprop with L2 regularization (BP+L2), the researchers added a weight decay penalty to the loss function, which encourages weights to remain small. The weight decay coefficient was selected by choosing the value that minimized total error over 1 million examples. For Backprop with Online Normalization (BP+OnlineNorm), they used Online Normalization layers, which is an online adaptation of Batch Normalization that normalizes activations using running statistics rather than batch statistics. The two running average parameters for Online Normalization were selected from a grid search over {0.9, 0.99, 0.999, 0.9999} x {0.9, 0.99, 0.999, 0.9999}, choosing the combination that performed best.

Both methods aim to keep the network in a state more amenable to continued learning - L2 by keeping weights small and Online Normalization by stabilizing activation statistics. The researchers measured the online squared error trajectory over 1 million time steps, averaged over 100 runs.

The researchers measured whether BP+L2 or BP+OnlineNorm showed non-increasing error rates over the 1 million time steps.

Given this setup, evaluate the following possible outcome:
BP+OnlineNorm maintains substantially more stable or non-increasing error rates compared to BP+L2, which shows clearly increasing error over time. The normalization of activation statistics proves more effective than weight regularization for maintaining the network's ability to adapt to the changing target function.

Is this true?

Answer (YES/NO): NO